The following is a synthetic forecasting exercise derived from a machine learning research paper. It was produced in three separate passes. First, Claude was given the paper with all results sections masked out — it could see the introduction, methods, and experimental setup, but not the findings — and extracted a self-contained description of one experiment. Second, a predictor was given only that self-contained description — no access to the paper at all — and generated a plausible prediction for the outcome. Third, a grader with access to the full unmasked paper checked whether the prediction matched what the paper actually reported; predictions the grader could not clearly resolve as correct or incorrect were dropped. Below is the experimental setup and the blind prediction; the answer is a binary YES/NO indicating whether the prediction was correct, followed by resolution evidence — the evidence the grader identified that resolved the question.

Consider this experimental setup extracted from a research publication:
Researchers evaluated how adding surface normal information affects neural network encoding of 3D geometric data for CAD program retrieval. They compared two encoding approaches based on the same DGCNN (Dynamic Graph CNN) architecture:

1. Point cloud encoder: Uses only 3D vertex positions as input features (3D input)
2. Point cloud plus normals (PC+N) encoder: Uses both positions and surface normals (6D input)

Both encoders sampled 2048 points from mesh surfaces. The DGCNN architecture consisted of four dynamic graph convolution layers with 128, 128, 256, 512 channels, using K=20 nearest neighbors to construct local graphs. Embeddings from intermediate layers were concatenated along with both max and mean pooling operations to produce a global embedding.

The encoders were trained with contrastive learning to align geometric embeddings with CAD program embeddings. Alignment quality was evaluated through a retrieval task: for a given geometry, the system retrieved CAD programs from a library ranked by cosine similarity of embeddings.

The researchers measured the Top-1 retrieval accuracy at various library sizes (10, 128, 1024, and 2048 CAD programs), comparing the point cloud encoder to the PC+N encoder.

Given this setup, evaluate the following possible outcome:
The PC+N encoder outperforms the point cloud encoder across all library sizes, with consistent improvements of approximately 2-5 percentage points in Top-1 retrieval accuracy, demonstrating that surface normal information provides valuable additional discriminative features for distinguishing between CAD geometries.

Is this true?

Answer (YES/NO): NO